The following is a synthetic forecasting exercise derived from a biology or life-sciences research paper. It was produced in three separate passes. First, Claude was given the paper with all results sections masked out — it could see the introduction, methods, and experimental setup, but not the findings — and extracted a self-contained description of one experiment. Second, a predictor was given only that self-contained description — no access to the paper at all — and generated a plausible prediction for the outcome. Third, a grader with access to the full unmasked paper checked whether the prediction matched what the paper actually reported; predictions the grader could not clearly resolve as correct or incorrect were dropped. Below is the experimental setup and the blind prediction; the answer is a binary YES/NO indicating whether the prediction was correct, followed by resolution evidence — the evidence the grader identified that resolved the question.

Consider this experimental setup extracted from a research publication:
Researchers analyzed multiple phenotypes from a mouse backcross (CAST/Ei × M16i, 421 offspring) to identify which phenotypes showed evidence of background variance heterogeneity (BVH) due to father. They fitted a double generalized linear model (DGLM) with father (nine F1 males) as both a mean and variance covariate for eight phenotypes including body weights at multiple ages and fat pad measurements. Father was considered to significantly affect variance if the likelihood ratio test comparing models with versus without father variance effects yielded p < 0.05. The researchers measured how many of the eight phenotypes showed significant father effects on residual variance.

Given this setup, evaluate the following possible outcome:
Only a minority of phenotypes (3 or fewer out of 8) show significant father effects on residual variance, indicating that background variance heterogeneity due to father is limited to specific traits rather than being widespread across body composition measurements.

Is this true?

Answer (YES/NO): NO